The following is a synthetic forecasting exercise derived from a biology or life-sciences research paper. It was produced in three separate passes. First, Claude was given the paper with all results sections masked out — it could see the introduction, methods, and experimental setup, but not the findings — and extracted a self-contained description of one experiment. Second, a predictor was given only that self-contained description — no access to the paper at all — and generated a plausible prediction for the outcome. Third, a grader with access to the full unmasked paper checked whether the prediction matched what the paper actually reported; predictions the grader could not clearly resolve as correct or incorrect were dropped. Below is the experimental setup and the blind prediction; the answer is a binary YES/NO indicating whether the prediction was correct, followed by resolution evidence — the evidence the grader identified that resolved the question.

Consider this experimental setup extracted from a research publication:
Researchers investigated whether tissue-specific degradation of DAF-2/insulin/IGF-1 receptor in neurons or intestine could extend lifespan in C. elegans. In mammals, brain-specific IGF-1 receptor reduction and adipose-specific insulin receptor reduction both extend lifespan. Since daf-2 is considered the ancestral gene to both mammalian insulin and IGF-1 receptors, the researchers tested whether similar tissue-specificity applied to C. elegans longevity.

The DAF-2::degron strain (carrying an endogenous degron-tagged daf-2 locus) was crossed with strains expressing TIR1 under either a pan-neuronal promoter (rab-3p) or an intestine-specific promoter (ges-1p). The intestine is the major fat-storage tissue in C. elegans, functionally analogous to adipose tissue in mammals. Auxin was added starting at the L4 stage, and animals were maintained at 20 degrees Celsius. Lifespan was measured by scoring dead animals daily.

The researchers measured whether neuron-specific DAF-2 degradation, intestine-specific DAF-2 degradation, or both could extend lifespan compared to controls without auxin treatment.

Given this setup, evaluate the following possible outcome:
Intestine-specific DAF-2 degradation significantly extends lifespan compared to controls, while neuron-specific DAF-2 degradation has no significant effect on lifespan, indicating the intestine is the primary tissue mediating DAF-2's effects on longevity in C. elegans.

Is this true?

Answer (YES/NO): NO